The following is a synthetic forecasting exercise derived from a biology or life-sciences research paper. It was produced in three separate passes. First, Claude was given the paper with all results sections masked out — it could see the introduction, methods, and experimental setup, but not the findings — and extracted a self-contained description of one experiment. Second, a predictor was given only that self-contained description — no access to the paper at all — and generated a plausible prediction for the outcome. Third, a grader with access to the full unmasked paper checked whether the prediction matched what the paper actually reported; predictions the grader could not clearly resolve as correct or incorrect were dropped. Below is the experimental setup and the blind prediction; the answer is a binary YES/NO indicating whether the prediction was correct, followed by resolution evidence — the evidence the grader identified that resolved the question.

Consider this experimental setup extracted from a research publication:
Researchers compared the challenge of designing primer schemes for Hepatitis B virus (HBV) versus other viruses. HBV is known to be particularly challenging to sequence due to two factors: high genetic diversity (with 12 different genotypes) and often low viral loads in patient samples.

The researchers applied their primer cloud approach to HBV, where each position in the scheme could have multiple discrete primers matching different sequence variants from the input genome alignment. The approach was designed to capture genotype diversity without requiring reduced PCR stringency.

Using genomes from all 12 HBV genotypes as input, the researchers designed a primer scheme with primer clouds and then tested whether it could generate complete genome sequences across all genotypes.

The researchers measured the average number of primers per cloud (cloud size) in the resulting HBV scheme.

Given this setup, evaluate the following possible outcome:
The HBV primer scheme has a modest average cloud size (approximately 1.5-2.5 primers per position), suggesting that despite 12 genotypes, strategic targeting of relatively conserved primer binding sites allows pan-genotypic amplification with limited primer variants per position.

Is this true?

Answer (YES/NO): NO